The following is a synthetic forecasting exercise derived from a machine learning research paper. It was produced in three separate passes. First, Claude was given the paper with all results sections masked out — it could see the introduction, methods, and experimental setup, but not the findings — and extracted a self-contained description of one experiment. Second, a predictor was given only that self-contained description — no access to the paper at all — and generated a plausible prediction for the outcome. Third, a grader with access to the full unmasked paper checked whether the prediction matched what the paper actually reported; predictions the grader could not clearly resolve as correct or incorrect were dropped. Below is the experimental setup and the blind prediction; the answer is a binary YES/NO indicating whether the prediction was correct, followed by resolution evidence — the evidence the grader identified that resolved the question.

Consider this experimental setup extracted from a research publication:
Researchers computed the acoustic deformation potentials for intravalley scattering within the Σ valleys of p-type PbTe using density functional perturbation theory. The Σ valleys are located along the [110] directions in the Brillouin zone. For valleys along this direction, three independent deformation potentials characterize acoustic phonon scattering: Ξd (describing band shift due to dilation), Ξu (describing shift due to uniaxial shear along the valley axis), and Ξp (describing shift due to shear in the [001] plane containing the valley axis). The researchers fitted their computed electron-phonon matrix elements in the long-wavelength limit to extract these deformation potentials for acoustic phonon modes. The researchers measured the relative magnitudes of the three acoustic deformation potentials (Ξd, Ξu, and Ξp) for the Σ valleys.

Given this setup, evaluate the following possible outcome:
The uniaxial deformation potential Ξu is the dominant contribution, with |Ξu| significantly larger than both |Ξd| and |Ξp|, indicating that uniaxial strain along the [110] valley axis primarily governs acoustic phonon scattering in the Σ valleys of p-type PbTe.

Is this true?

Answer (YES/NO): NO